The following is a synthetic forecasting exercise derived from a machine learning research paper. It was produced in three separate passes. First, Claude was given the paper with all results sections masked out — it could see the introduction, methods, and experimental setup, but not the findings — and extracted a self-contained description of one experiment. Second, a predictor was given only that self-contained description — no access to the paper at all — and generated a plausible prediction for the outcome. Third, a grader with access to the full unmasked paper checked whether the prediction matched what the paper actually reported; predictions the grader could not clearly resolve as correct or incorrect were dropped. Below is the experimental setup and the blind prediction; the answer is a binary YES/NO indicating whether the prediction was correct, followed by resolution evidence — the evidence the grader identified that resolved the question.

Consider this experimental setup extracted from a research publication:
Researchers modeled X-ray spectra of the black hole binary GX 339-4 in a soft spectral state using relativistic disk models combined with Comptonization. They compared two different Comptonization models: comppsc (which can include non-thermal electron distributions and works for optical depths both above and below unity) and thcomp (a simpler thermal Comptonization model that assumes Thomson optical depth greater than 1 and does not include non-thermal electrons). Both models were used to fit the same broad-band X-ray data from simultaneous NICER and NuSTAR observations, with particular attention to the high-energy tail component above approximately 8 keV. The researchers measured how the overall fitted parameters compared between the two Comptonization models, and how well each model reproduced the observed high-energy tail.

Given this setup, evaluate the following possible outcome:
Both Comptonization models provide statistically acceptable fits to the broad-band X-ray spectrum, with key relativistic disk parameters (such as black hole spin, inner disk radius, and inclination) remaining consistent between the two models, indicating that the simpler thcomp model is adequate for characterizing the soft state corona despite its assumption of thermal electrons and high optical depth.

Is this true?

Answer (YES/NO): NO